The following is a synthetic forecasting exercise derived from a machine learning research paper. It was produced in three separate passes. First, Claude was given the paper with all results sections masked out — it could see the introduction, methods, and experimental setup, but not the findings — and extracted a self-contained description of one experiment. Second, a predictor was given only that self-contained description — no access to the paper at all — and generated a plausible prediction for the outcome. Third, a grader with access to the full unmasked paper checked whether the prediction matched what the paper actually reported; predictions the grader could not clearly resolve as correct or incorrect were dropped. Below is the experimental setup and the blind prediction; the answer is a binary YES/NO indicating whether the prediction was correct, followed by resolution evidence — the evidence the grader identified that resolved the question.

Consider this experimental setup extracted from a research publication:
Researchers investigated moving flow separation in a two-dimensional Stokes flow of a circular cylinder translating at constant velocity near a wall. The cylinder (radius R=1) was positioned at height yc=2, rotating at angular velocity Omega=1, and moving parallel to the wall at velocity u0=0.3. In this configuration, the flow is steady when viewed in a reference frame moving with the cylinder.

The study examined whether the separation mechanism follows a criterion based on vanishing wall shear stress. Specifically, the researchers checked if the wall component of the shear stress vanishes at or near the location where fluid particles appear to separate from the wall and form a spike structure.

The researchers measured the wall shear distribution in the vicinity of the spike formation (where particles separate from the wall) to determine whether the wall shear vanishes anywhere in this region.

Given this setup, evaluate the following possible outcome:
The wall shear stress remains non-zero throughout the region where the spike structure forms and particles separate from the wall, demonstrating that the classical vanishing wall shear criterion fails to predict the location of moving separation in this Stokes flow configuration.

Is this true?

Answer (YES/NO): YES